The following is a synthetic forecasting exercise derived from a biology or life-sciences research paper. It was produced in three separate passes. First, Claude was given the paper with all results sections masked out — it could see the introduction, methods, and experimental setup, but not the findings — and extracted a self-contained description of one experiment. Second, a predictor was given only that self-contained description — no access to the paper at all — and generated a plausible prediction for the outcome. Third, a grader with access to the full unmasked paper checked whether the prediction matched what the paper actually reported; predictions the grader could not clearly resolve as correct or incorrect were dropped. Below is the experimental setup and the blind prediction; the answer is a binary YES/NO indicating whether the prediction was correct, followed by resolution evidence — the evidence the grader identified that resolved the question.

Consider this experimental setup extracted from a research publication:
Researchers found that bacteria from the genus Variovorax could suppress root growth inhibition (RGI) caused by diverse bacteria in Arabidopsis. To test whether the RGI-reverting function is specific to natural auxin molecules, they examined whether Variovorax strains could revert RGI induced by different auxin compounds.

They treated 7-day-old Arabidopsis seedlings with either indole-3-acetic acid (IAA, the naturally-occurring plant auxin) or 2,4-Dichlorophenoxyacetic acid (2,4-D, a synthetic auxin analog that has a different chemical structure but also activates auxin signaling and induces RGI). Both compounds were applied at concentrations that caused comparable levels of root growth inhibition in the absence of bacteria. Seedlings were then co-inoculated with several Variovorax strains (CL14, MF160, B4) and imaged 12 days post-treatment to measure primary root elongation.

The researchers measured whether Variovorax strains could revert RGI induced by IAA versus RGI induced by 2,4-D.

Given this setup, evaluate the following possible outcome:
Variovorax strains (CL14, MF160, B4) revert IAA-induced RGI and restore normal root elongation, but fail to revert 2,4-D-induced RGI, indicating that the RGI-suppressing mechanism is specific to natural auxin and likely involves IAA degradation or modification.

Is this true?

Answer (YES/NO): YES